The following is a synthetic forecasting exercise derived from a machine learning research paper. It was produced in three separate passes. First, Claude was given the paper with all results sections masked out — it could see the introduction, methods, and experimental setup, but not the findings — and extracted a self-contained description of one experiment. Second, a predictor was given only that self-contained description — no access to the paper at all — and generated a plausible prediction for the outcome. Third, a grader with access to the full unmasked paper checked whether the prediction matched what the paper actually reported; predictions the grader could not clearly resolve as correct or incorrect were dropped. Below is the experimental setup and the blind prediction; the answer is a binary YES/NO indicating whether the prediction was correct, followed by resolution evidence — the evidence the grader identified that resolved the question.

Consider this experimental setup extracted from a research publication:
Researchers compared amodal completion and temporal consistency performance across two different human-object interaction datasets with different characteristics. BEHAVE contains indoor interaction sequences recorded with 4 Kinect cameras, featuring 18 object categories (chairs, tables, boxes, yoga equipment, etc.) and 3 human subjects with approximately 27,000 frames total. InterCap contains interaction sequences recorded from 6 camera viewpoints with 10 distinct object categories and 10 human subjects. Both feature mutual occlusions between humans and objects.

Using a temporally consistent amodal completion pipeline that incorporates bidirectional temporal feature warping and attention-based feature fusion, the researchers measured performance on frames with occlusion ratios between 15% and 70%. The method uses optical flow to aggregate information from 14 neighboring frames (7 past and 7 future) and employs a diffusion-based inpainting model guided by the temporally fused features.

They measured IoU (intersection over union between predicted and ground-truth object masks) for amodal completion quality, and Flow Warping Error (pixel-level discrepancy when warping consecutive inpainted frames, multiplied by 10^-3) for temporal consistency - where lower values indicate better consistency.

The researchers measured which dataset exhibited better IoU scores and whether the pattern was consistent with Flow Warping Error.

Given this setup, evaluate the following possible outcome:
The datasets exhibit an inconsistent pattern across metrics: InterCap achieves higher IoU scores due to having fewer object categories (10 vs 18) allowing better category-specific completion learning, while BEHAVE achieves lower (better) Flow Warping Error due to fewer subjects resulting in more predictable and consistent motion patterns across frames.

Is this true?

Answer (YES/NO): NO